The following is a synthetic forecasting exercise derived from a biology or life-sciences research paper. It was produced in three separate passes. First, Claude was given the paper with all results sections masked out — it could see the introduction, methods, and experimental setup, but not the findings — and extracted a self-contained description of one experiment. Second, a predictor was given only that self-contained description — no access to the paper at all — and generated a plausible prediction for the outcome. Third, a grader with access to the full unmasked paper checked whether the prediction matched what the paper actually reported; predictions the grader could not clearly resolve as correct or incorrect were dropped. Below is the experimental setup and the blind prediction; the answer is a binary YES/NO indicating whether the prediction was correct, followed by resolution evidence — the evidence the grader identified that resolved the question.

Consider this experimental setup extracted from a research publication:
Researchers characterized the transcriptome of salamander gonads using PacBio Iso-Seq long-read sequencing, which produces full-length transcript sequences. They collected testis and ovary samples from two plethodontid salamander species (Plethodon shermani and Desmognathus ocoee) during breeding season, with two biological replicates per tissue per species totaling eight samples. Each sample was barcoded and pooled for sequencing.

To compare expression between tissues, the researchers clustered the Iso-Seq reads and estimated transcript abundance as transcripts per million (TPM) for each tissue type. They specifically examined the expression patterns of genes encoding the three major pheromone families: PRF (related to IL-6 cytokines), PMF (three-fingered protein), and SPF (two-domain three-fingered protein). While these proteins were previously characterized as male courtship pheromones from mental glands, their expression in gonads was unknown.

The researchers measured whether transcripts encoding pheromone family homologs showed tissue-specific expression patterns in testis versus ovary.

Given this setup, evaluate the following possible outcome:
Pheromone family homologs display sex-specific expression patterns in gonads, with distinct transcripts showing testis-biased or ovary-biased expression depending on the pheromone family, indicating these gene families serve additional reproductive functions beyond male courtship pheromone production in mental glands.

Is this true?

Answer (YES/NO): NO